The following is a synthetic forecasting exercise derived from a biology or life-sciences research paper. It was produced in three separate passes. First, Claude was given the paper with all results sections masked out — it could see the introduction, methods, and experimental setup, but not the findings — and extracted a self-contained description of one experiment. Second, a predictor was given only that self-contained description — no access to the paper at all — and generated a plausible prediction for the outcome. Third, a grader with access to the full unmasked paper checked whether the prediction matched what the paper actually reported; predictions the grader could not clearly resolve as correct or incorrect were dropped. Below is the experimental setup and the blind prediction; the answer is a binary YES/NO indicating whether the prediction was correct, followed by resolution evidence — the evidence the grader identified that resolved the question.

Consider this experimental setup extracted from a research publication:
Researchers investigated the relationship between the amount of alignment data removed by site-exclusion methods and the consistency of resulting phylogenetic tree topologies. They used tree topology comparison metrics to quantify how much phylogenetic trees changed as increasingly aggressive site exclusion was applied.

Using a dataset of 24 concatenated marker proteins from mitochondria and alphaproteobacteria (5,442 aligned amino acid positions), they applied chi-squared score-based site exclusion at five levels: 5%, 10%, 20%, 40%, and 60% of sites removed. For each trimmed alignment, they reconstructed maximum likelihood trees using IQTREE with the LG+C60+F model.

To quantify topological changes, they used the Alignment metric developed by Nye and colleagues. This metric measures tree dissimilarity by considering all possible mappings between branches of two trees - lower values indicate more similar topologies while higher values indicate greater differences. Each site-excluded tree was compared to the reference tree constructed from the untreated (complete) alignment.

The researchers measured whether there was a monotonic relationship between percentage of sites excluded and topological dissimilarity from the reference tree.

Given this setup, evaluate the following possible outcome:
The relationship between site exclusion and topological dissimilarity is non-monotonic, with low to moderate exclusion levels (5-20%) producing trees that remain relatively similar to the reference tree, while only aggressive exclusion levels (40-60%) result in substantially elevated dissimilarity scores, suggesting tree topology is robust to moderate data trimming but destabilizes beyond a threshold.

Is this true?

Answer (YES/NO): NO